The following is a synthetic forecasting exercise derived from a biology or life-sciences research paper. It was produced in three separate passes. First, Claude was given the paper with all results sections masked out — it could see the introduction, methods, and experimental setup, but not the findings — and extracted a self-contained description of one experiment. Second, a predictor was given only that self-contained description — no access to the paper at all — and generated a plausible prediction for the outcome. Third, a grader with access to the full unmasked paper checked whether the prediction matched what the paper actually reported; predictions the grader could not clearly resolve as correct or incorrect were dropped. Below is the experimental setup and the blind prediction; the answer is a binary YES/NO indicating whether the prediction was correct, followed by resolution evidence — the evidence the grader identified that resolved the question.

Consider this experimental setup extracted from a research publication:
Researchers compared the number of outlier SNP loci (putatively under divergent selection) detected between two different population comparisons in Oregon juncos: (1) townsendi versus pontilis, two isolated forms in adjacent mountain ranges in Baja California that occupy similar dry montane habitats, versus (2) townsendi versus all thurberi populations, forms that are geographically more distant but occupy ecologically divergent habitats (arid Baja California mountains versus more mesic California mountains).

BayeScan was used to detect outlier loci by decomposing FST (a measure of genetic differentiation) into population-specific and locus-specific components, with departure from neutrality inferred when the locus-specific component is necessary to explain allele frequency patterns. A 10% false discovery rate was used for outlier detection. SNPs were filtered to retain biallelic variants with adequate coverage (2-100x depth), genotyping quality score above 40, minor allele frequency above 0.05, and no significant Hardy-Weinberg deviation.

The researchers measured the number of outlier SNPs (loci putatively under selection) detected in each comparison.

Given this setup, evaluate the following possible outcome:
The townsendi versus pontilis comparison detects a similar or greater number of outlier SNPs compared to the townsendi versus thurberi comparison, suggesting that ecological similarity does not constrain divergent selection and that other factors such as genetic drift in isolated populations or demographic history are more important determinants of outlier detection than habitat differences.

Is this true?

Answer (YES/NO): NO